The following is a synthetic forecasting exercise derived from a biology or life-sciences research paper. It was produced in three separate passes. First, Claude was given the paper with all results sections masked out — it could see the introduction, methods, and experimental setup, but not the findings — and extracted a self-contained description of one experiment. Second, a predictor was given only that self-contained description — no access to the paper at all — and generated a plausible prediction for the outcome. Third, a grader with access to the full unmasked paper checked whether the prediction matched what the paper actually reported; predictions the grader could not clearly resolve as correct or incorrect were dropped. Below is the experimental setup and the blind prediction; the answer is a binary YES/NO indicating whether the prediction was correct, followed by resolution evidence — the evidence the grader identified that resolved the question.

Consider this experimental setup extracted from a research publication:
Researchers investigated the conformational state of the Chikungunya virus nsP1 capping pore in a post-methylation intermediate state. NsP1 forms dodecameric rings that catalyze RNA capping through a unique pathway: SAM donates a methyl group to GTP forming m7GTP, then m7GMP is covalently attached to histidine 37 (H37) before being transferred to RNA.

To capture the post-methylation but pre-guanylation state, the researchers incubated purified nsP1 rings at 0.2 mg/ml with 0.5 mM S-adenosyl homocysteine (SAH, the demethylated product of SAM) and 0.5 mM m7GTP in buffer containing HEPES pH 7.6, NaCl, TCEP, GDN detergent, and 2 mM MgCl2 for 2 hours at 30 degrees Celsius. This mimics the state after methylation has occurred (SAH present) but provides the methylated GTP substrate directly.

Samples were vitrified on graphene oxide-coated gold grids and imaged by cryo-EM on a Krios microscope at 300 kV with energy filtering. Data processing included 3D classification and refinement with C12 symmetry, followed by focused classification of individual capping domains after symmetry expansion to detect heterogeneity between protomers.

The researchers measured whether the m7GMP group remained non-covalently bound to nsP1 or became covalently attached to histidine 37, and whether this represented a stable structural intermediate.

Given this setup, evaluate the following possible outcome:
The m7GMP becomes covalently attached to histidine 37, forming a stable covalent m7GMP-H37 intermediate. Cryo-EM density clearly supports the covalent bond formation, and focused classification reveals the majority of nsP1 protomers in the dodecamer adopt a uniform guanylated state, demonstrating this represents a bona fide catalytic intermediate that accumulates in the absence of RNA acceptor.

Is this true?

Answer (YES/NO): NO